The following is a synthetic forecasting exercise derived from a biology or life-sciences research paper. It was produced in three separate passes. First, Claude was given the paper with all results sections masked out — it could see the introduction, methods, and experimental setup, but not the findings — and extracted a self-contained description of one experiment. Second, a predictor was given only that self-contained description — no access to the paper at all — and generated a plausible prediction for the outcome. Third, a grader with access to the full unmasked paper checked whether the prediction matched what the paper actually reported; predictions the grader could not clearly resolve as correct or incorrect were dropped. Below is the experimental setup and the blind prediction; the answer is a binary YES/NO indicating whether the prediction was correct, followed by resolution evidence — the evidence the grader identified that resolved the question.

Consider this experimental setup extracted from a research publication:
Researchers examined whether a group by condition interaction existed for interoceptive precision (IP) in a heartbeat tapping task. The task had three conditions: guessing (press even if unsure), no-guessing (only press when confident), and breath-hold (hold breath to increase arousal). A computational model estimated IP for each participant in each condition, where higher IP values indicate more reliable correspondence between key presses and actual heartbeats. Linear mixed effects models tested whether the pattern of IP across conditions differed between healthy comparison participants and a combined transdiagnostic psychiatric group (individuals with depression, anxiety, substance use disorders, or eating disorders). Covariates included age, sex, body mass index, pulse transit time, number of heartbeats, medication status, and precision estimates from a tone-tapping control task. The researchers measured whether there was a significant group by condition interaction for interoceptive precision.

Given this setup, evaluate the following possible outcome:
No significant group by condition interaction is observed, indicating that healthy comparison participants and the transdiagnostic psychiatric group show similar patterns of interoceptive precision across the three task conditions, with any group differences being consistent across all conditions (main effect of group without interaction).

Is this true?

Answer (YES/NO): NO